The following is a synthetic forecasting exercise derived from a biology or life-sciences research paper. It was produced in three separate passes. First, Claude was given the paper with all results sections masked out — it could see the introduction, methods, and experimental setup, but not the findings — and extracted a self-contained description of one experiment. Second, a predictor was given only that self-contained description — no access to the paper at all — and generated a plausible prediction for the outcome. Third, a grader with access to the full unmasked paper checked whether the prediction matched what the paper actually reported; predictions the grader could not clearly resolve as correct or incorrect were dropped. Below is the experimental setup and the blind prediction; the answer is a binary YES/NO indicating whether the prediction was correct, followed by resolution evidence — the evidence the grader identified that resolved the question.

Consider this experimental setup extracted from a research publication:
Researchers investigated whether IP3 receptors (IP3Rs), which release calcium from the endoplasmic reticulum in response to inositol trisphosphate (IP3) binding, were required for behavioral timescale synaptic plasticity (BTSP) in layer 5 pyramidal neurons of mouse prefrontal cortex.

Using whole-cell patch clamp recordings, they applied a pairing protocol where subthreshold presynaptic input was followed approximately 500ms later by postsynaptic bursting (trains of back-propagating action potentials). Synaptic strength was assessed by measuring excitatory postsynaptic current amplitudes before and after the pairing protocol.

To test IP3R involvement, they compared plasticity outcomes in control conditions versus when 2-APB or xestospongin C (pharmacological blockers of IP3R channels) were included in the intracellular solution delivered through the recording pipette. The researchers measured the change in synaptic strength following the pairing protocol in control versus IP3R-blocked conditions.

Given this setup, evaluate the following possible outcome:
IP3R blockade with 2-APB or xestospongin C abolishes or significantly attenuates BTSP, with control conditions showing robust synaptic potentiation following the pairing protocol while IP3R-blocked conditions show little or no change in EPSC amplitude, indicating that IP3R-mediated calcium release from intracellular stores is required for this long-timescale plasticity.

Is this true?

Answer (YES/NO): NO